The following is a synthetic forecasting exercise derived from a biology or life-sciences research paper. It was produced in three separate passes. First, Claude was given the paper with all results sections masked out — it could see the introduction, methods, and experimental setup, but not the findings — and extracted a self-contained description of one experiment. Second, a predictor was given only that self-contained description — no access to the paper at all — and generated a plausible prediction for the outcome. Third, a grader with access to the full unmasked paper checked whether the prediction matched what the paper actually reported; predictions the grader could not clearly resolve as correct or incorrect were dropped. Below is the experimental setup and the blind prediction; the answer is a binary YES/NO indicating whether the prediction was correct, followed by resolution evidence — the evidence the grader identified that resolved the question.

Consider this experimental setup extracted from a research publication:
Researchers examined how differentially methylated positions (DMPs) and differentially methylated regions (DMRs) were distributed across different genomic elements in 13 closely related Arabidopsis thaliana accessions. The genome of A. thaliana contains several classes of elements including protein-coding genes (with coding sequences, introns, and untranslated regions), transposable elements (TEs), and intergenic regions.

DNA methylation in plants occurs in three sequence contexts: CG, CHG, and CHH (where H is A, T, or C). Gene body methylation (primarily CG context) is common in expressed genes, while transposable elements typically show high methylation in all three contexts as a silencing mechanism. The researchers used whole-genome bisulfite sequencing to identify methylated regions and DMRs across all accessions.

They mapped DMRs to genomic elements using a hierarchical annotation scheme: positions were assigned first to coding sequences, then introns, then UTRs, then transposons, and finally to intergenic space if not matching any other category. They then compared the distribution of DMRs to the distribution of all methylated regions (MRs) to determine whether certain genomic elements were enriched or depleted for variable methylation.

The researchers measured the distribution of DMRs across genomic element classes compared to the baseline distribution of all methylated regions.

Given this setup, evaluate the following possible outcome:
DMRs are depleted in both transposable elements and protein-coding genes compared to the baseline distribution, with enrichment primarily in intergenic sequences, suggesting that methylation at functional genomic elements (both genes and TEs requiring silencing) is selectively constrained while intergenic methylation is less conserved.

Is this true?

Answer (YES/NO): NO